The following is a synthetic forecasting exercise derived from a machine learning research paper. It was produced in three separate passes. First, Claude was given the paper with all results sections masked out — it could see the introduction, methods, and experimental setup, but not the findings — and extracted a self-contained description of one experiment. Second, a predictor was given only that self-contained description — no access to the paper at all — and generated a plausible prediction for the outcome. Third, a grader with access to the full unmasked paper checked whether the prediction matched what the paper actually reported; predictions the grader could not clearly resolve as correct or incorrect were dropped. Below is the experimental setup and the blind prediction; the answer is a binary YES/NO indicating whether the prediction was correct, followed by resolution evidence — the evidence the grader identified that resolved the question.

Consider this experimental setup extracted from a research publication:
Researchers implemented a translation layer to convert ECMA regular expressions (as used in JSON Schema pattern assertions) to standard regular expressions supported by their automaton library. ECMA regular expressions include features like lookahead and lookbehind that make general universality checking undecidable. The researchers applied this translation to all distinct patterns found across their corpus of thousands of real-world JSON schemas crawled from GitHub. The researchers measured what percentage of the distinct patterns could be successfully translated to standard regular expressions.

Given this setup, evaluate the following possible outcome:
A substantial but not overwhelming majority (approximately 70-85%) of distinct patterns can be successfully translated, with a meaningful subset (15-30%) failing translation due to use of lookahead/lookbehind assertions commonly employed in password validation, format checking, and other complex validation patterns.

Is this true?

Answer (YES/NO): NO